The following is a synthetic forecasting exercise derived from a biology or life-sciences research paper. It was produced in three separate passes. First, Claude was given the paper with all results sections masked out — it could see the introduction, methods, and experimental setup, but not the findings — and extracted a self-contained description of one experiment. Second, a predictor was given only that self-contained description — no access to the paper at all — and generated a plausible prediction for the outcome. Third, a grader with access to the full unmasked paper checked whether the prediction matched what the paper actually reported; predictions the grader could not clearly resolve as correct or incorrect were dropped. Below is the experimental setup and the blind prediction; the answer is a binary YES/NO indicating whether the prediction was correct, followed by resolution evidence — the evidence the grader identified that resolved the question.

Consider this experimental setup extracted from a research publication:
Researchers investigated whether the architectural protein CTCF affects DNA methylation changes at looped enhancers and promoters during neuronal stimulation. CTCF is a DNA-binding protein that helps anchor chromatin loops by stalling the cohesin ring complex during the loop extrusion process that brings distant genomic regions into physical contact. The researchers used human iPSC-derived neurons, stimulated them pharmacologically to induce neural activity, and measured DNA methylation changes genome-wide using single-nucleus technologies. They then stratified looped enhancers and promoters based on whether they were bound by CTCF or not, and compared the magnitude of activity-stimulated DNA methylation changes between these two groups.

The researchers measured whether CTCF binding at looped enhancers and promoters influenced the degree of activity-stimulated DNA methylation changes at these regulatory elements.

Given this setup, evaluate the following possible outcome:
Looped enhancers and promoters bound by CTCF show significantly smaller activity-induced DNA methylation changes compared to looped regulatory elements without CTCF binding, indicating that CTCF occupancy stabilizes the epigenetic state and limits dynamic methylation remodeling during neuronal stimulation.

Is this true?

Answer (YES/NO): YES